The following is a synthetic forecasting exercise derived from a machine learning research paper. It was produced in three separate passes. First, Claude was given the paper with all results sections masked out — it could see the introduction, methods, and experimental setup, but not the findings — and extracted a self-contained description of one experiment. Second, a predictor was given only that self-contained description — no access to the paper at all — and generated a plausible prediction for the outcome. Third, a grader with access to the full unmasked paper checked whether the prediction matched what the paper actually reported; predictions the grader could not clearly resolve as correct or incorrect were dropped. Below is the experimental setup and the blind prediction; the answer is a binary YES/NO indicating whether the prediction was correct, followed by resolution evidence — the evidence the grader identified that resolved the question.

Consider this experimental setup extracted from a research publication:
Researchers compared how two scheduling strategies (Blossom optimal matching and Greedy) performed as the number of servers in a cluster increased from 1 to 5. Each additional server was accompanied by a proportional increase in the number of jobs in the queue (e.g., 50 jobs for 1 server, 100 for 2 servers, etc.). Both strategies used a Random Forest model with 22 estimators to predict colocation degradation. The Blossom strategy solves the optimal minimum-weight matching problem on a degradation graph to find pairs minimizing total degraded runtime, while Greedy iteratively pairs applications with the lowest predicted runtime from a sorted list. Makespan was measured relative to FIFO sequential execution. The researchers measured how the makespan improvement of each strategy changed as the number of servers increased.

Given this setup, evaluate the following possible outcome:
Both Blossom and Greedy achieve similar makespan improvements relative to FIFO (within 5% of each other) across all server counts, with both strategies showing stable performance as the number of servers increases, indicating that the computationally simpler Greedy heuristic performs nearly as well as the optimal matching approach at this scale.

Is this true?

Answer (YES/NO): NO